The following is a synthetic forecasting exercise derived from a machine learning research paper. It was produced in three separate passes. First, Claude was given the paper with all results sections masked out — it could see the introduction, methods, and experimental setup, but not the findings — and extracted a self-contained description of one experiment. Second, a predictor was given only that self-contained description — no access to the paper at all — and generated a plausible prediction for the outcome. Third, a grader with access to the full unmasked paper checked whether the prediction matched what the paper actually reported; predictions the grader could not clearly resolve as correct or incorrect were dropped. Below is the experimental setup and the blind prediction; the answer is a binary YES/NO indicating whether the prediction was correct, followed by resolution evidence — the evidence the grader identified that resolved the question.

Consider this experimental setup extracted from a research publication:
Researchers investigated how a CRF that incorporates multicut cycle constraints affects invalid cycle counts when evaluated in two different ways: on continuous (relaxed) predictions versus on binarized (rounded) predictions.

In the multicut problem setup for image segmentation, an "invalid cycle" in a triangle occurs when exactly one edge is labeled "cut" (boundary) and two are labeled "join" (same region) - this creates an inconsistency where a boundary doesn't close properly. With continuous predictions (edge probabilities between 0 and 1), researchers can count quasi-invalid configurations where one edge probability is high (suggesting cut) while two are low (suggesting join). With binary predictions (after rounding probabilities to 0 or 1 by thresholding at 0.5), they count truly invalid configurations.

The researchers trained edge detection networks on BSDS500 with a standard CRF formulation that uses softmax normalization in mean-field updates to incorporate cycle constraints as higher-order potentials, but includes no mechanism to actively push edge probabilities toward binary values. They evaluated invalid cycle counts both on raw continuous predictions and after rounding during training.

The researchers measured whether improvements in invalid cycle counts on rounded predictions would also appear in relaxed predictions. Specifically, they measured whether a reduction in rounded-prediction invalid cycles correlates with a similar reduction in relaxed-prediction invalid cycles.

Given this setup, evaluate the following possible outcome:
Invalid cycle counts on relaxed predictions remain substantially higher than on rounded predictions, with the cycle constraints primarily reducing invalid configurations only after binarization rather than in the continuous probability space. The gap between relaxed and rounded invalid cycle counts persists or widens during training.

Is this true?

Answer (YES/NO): NO